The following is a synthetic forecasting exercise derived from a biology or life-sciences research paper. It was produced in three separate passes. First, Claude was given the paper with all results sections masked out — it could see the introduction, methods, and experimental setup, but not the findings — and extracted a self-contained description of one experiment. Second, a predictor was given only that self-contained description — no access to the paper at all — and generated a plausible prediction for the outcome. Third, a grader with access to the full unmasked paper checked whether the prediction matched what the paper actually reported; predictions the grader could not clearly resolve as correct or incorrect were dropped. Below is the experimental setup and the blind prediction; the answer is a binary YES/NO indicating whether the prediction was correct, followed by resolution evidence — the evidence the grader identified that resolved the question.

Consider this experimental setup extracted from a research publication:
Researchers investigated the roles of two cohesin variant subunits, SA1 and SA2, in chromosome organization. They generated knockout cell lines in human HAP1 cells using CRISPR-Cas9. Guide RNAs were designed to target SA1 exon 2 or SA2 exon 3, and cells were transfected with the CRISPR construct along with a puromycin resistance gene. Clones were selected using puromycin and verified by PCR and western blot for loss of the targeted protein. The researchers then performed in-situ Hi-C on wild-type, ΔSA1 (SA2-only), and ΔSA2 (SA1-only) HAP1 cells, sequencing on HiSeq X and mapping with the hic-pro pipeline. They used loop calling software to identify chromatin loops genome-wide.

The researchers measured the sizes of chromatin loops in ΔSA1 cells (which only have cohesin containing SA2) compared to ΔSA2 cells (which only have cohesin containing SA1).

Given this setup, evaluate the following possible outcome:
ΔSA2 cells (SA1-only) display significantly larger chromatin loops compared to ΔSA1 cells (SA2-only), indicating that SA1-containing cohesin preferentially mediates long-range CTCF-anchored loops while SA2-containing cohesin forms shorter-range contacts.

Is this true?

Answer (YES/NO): YES